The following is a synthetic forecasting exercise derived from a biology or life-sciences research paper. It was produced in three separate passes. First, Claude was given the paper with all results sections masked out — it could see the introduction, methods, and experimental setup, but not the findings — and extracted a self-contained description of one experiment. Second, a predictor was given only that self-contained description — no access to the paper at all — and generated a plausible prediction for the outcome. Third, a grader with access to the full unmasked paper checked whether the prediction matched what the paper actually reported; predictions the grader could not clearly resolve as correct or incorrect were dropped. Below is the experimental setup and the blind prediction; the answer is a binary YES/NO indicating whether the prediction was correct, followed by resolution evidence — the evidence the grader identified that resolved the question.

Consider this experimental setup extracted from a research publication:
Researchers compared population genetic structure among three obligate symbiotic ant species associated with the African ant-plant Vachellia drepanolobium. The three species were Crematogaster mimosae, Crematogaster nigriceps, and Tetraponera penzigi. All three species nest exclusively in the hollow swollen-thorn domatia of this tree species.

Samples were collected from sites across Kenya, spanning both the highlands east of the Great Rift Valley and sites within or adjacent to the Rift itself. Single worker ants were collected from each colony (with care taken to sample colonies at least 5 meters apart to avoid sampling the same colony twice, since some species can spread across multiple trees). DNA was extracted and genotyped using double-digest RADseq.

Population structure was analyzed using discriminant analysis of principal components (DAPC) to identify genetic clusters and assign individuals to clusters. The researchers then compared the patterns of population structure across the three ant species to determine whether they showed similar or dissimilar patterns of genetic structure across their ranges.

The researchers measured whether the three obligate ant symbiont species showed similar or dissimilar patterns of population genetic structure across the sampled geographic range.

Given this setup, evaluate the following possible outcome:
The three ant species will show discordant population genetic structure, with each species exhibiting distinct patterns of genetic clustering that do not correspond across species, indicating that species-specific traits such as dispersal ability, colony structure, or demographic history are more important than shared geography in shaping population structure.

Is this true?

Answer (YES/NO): NO